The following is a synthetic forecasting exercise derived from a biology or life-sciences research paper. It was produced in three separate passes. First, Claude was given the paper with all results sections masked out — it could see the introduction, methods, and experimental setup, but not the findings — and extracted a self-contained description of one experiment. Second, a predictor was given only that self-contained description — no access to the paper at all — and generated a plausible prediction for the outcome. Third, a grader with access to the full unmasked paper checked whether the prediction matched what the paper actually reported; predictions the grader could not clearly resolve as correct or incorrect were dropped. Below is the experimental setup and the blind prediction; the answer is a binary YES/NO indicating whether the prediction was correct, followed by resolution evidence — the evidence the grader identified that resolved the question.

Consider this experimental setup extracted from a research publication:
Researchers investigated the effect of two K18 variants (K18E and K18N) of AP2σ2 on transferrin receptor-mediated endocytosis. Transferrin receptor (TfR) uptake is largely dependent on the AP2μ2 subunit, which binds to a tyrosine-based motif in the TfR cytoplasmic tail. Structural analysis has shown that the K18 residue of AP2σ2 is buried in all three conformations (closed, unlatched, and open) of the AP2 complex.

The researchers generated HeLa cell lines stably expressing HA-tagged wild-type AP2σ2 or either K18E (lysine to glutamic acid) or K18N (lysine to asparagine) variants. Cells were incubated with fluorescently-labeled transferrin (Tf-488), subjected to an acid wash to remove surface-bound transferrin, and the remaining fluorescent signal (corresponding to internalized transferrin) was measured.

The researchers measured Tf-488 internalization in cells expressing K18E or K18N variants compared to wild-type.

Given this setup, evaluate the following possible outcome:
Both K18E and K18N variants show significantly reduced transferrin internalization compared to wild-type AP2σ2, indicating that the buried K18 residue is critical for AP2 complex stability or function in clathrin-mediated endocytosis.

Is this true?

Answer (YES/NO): NO